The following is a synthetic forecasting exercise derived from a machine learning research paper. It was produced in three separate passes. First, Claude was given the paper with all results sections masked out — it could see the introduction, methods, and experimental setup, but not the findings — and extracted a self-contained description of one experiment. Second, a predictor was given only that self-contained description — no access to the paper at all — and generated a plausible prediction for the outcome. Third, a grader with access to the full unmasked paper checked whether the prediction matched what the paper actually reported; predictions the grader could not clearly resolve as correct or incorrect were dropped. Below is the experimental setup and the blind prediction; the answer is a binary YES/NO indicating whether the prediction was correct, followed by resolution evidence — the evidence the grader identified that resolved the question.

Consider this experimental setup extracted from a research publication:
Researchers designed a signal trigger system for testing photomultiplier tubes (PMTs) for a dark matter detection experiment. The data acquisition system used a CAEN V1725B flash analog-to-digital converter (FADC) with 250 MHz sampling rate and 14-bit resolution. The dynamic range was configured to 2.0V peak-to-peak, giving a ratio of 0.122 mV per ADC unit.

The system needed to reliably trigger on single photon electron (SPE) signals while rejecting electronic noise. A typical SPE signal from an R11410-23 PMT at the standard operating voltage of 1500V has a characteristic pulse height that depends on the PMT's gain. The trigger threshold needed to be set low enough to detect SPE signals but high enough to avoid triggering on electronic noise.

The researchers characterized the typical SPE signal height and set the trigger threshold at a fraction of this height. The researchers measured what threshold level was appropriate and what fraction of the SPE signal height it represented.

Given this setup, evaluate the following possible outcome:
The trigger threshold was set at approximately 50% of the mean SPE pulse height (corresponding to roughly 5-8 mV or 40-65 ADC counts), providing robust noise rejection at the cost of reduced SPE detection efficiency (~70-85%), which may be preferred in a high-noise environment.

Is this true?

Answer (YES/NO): NO